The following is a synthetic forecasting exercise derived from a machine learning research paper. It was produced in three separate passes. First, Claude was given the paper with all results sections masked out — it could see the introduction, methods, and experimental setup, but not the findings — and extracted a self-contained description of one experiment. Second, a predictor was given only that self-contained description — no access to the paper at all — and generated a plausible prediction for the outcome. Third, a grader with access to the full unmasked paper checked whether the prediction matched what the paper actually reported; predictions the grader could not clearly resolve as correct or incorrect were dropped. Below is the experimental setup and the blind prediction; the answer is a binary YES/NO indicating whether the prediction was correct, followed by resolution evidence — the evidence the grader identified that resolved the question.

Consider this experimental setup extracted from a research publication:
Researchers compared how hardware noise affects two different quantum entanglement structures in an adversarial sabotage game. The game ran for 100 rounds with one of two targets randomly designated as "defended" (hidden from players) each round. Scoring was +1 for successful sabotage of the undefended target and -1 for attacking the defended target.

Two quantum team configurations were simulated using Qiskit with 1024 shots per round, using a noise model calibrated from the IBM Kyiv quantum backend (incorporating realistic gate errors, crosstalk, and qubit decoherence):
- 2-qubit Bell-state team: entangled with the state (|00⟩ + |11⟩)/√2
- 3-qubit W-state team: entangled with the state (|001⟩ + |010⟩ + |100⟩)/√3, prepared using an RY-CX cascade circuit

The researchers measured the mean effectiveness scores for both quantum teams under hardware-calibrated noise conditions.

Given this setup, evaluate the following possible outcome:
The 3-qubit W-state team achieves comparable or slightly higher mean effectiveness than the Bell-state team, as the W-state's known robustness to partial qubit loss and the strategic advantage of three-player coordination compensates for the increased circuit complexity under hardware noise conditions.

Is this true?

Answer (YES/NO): YES